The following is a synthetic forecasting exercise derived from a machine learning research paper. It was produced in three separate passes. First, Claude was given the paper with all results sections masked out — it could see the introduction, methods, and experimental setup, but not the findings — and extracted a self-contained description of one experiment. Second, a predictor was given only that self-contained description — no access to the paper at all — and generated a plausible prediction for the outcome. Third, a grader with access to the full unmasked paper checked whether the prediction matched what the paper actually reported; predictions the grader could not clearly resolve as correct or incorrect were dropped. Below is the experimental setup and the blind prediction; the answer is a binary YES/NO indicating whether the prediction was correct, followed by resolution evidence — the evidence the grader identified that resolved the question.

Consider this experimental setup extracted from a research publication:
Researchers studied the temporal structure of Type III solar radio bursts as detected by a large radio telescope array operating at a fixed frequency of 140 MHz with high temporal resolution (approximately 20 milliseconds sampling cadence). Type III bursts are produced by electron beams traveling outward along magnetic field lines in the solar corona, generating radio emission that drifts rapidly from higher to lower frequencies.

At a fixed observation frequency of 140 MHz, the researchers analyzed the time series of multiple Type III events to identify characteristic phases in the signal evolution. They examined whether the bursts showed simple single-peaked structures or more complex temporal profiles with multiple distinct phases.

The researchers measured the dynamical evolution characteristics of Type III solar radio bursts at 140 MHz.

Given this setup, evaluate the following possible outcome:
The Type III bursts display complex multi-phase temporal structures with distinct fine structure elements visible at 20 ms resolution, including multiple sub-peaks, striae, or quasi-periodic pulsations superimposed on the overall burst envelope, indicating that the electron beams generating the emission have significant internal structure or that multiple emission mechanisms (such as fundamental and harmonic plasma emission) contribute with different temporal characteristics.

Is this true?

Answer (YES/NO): NO